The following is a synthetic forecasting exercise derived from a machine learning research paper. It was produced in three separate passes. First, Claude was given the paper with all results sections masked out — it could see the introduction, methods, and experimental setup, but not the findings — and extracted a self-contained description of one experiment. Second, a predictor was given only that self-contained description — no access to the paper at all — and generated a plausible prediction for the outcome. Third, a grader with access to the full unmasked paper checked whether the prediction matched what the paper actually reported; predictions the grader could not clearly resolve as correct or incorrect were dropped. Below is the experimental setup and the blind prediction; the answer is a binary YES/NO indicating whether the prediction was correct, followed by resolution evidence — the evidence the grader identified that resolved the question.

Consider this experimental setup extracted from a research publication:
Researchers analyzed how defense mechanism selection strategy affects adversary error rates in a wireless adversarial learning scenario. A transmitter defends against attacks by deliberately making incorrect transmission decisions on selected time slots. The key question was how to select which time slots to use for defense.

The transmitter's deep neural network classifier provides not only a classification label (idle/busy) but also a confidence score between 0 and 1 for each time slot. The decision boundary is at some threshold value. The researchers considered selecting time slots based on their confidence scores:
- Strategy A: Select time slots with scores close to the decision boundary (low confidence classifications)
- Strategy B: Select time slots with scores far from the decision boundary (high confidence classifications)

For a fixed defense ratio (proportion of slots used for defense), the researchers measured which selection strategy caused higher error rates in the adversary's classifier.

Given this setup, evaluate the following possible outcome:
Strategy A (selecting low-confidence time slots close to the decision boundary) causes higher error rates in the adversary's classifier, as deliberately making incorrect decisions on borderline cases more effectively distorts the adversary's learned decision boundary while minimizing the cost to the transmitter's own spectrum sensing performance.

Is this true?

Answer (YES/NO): NO